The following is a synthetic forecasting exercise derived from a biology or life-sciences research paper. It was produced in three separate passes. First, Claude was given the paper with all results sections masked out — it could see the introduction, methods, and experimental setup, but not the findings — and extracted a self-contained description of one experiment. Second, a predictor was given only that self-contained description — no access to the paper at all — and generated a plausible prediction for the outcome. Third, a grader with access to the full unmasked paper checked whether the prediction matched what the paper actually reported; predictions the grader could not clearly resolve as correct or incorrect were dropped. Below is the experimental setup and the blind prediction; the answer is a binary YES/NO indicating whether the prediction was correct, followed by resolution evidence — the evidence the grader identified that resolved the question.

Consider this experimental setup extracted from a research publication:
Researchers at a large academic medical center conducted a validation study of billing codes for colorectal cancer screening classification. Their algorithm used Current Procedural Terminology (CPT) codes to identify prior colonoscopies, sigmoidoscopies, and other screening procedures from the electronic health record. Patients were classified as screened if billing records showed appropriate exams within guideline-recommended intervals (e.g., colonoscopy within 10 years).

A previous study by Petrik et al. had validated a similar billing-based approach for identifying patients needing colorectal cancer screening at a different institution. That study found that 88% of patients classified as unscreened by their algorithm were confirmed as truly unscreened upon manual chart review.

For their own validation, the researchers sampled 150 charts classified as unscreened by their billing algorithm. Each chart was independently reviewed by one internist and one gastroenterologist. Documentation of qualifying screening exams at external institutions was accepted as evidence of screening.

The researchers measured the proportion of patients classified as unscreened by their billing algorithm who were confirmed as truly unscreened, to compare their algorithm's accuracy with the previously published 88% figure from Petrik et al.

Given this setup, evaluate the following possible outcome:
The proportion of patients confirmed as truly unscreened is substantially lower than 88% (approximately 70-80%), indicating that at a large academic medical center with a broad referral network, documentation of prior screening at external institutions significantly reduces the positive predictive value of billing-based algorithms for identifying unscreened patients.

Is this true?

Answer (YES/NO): NO